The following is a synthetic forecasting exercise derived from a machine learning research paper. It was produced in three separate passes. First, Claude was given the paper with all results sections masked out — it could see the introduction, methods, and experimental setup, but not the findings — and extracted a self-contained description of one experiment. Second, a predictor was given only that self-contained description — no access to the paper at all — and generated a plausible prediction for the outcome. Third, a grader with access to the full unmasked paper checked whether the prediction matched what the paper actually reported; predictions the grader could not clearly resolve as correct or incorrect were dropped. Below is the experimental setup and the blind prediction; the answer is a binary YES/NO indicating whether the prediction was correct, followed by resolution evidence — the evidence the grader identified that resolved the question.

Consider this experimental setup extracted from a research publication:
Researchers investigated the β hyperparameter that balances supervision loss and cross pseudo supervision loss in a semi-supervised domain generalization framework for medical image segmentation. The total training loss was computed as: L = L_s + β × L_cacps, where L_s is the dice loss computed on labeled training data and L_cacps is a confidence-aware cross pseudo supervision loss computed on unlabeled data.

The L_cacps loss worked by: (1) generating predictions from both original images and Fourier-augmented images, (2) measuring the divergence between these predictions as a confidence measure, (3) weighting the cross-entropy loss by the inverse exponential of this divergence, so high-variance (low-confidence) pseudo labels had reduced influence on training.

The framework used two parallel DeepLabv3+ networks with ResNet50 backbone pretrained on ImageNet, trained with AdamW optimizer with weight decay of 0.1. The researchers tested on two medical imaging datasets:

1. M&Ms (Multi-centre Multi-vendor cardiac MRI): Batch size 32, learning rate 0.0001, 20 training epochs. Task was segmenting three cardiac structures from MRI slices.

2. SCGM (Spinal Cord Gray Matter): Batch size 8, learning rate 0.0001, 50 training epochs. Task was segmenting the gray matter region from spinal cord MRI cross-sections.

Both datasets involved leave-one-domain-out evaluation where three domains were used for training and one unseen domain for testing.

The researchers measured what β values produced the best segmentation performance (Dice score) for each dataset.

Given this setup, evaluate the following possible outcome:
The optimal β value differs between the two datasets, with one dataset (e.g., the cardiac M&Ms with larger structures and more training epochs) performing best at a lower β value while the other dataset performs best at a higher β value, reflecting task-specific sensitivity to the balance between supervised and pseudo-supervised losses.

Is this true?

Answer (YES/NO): NO